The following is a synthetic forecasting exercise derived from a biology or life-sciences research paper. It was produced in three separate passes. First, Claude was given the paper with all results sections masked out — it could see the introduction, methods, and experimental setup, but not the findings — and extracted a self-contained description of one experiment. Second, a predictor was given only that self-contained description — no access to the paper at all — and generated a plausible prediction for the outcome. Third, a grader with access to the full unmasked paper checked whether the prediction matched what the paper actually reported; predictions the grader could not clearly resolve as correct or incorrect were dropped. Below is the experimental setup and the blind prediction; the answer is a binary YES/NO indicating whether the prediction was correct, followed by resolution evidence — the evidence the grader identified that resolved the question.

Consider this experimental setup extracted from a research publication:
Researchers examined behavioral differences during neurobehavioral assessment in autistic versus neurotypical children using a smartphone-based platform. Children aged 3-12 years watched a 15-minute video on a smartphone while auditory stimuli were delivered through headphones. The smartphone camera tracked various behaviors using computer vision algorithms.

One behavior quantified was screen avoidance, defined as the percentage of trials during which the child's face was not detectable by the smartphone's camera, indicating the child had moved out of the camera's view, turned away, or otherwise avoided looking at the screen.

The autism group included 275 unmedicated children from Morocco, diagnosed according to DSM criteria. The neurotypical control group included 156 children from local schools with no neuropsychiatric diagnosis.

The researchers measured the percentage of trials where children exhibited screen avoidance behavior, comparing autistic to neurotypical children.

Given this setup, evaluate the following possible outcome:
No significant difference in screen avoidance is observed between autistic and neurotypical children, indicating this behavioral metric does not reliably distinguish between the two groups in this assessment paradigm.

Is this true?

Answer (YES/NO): NO